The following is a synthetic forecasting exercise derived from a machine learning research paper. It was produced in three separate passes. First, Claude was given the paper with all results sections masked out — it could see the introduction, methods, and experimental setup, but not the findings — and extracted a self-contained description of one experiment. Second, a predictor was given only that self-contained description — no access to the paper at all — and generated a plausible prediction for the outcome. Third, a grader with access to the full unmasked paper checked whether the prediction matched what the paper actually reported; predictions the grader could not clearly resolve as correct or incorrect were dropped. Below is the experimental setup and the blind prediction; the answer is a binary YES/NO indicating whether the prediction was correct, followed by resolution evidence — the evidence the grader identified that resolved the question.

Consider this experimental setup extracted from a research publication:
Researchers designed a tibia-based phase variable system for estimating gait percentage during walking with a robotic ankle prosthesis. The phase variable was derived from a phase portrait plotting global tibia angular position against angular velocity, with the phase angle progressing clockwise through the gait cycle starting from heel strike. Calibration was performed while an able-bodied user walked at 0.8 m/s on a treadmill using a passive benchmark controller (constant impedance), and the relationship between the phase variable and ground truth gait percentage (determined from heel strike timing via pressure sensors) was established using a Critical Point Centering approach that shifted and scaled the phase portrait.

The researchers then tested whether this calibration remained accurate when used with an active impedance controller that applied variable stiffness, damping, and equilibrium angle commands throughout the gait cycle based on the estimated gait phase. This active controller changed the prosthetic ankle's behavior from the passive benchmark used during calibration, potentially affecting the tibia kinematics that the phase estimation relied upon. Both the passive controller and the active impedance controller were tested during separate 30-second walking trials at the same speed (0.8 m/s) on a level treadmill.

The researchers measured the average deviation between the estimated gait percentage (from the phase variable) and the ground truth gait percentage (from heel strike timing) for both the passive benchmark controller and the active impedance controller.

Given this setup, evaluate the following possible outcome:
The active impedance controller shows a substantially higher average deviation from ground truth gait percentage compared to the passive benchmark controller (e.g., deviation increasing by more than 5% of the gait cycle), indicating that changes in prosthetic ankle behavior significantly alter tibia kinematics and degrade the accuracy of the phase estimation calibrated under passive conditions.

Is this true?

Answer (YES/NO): NO